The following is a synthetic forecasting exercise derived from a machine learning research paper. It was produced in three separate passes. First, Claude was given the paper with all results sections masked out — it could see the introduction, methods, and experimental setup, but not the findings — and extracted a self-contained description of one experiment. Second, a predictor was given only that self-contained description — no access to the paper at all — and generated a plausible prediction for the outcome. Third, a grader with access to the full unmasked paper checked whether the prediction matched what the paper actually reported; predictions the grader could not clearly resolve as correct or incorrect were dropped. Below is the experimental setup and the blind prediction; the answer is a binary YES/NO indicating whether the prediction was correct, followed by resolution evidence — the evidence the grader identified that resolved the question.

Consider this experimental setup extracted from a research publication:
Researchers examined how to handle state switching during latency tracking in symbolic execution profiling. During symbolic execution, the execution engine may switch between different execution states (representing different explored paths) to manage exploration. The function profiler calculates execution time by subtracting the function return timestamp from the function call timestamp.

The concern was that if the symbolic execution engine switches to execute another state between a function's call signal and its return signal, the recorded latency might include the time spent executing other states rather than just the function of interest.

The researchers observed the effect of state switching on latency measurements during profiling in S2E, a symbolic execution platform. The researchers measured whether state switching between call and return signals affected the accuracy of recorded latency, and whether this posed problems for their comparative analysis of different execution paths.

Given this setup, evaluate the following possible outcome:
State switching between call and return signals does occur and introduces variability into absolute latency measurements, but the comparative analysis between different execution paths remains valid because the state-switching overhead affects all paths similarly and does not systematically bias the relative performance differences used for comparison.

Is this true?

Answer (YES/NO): YES